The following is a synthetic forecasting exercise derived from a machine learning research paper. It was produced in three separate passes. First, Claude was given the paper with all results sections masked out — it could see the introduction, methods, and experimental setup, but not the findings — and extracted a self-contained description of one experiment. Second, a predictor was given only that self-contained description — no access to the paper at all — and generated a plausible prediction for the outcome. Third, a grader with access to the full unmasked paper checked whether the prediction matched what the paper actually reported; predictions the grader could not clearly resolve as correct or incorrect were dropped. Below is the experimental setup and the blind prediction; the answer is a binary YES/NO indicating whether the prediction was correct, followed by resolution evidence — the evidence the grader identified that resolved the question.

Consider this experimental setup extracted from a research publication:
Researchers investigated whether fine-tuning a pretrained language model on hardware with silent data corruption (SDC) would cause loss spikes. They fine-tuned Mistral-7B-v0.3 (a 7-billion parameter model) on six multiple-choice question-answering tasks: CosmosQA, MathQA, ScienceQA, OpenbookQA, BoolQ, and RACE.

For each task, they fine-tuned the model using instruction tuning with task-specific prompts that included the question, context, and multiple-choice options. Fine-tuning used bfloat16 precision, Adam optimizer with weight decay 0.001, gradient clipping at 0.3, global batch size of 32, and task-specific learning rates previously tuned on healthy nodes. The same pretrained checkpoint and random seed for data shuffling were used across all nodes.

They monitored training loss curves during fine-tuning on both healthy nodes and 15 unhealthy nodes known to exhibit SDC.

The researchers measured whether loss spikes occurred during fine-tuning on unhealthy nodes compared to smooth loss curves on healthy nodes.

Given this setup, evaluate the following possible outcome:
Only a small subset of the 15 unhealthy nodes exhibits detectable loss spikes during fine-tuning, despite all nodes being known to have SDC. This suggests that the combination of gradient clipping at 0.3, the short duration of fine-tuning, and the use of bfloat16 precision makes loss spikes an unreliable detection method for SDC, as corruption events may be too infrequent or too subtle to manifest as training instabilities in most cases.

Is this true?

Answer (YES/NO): NO